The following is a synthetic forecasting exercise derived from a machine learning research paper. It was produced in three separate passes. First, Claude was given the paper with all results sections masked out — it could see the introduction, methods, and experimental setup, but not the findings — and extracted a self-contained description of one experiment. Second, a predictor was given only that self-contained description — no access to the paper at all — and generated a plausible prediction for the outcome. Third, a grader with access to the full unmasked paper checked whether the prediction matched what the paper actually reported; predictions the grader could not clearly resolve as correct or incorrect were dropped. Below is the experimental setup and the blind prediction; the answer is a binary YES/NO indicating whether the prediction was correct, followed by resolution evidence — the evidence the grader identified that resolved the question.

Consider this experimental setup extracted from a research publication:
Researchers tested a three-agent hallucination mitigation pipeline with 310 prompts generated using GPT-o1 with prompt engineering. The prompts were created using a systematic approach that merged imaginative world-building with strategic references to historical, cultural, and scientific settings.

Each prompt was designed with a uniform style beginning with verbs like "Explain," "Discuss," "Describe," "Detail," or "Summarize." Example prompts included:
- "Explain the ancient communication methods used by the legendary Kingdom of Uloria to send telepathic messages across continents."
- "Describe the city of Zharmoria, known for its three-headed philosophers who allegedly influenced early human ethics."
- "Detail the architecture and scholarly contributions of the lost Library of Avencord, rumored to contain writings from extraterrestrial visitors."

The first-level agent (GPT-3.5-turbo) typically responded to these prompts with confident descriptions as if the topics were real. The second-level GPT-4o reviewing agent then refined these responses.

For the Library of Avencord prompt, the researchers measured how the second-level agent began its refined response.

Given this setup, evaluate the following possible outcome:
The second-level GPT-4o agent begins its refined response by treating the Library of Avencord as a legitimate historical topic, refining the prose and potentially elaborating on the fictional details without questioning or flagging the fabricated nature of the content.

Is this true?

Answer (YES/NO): NO